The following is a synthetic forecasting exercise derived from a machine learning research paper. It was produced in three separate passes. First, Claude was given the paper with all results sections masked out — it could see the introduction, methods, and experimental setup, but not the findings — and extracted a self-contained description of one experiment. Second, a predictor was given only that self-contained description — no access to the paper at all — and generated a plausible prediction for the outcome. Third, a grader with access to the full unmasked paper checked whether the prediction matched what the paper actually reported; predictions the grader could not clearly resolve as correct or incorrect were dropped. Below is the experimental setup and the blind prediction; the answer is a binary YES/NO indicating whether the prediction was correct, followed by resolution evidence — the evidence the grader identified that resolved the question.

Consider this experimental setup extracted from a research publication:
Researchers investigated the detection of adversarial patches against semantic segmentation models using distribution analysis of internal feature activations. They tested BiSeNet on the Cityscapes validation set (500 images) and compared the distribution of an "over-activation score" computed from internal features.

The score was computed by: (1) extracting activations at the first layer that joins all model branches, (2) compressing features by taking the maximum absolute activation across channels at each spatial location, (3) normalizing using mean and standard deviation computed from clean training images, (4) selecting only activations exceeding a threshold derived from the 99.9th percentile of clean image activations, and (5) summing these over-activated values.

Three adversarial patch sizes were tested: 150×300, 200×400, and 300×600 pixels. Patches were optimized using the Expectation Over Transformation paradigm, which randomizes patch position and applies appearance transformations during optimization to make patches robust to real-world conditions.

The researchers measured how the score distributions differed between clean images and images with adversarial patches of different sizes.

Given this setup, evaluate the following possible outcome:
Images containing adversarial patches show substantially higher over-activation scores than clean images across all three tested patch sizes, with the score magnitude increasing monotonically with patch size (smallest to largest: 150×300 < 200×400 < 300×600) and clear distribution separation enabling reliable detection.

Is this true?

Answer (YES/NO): YES